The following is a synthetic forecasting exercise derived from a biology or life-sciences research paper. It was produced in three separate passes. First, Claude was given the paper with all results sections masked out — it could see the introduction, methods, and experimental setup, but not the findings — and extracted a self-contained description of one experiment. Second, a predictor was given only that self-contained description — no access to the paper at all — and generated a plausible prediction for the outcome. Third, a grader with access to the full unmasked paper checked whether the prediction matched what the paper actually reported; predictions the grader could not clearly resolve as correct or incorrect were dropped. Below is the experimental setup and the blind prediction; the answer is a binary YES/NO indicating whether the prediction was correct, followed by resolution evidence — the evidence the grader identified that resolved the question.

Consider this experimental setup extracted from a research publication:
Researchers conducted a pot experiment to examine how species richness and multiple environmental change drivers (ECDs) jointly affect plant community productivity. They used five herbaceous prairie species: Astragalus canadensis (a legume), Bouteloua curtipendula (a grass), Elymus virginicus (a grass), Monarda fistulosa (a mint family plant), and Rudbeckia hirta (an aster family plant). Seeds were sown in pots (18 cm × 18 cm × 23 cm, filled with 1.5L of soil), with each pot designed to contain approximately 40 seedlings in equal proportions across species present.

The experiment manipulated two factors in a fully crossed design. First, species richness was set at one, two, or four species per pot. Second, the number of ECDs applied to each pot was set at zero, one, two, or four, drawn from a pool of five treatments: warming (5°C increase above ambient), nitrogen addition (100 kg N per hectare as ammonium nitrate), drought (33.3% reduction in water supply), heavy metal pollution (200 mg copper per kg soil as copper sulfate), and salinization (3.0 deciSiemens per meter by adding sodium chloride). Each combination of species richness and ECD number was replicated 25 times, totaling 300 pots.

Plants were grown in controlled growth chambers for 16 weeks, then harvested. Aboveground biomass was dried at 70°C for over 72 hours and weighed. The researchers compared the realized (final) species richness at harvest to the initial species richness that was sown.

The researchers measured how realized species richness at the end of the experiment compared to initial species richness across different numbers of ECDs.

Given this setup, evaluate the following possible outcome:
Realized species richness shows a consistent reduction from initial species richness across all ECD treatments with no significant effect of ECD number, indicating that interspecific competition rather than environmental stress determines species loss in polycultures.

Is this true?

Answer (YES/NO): NO